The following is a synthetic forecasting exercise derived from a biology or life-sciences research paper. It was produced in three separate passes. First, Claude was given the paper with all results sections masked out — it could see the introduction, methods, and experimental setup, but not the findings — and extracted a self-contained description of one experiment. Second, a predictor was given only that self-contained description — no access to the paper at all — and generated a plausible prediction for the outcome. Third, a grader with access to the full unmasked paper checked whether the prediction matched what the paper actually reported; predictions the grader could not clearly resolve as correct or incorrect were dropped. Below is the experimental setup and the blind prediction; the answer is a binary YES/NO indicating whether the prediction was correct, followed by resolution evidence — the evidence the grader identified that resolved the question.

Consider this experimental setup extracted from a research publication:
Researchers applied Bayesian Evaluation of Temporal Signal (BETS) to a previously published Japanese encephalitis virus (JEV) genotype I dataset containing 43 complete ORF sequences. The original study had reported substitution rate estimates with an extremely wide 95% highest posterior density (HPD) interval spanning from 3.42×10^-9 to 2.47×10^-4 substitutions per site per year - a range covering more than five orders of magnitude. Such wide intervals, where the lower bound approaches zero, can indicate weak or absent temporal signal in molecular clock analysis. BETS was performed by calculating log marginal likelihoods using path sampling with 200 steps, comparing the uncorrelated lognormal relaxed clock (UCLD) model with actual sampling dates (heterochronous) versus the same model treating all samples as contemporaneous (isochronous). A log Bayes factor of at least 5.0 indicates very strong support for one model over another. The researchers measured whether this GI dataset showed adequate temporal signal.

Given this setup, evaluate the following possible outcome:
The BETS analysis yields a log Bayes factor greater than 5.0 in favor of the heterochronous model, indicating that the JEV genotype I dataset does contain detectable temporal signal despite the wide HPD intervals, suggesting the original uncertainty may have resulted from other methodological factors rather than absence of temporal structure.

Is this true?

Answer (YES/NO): NO